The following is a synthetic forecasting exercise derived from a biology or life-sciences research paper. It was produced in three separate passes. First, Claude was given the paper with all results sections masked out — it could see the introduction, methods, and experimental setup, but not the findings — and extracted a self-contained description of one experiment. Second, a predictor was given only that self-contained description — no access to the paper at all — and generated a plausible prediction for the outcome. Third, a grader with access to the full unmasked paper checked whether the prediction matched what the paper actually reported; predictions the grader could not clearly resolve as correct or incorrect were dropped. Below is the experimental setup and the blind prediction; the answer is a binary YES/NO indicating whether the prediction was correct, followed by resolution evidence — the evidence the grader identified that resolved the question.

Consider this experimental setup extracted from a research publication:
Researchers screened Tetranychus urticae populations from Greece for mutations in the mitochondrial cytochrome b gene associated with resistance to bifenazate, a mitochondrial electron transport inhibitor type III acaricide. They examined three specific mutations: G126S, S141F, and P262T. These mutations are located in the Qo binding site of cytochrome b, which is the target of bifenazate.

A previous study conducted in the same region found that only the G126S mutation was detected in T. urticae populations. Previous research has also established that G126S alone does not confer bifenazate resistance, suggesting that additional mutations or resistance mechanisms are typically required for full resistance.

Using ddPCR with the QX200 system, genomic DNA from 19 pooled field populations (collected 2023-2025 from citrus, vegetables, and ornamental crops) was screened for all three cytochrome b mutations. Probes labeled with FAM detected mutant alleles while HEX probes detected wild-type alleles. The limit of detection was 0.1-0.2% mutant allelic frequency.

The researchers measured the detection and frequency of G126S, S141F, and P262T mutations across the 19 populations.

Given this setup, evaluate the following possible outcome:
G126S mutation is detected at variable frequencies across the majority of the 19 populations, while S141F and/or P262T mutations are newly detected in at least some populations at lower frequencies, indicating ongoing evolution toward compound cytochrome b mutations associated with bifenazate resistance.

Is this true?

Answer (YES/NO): NO